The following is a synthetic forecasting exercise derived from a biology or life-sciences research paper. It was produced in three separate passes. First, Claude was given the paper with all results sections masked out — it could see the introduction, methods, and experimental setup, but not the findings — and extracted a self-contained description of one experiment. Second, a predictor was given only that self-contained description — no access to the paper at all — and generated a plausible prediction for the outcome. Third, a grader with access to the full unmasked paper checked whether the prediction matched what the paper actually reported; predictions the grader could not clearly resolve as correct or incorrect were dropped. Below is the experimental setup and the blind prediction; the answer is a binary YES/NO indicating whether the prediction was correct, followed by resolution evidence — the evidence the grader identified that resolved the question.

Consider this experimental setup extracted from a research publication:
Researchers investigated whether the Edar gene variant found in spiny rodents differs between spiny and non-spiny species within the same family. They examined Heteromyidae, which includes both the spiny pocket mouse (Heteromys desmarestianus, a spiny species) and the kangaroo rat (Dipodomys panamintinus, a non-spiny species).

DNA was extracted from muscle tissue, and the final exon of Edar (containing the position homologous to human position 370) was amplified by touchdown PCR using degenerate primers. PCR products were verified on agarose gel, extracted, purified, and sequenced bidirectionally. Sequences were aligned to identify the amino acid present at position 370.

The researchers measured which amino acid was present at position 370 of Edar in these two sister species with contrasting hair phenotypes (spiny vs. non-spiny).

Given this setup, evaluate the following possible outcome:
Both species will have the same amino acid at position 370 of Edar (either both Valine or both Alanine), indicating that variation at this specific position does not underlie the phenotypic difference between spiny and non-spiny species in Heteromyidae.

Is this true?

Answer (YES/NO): NO